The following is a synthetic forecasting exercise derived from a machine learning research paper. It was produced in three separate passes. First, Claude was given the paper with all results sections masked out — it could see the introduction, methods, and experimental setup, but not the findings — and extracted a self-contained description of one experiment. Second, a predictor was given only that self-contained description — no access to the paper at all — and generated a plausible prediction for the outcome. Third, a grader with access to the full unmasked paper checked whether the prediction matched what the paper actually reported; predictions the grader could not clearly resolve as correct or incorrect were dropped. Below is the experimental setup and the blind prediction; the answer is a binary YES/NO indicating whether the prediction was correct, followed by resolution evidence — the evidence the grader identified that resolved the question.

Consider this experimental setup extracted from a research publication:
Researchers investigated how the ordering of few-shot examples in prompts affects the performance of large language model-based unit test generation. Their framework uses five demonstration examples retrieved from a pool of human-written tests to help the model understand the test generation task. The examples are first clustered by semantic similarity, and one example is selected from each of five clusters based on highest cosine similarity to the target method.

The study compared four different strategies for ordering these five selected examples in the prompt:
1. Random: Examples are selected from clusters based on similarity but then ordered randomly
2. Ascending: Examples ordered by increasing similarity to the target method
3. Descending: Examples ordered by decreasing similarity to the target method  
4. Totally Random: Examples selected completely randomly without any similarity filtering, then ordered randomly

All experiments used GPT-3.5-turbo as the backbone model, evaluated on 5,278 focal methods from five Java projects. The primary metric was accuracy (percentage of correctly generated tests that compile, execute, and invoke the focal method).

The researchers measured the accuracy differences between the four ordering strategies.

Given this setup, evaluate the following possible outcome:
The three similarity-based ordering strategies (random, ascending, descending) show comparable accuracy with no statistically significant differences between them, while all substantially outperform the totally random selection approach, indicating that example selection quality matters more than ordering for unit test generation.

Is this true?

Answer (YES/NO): YES